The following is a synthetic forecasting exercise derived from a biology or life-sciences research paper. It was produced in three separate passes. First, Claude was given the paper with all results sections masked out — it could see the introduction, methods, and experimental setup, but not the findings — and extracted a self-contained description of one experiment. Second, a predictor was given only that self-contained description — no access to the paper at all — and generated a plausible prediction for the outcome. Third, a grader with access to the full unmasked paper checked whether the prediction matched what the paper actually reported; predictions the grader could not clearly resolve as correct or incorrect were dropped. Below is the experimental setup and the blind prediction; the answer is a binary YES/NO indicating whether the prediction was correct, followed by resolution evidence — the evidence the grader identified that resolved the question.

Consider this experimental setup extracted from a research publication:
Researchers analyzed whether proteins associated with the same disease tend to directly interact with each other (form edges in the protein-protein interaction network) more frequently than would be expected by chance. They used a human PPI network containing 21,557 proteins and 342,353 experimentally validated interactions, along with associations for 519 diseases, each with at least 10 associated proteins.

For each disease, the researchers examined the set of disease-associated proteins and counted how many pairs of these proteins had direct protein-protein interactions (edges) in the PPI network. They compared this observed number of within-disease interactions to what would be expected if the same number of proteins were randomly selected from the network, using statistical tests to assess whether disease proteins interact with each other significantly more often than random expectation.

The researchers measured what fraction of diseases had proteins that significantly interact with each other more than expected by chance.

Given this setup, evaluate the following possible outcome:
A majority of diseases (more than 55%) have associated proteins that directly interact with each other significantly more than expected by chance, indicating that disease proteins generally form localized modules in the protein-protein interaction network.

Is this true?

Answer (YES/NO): NO